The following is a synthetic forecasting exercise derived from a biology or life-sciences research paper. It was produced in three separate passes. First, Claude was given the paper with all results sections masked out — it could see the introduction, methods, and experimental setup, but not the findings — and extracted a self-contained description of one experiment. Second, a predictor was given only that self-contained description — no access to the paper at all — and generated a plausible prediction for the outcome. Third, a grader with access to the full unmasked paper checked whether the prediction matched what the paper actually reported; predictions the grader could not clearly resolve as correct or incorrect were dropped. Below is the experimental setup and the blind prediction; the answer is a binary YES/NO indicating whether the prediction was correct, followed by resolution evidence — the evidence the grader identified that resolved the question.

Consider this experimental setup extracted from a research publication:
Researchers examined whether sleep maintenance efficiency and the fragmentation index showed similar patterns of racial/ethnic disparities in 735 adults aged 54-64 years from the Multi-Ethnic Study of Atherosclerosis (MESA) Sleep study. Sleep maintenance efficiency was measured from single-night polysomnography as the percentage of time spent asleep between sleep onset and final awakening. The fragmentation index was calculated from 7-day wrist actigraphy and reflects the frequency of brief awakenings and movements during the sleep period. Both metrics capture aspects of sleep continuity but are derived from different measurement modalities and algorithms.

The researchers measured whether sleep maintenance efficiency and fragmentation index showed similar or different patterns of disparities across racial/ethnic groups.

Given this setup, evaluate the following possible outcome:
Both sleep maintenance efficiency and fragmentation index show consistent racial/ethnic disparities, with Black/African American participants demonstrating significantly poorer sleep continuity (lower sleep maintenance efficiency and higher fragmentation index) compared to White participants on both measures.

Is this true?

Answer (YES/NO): YES